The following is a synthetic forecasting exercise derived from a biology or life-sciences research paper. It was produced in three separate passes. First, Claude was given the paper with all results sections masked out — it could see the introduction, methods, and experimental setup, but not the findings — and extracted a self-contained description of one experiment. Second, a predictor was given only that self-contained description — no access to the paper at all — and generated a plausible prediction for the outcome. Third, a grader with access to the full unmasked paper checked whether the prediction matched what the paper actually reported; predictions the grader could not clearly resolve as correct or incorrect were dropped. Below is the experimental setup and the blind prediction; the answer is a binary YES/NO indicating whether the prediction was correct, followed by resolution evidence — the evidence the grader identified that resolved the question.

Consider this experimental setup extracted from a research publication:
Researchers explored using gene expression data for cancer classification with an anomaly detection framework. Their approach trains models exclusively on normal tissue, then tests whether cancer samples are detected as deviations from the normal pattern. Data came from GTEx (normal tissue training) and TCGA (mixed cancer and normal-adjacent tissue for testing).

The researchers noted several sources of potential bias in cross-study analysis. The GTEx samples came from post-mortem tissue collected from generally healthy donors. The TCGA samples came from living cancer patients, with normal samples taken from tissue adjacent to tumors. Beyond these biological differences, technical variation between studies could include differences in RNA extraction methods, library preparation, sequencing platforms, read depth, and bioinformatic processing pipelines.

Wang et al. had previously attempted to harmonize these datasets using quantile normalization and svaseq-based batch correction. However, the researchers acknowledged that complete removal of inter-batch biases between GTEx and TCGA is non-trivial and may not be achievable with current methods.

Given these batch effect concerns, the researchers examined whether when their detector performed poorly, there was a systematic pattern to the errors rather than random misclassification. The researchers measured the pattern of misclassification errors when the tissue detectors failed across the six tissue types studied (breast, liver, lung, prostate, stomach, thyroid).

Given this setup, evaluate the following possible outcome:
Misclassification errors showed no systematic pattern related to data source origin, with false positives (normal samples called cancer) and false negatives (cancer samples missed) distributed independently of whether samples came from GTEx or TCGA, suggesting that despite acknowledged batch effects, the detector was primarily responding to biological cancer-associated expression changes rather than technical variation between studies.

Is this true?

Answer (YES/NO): NO